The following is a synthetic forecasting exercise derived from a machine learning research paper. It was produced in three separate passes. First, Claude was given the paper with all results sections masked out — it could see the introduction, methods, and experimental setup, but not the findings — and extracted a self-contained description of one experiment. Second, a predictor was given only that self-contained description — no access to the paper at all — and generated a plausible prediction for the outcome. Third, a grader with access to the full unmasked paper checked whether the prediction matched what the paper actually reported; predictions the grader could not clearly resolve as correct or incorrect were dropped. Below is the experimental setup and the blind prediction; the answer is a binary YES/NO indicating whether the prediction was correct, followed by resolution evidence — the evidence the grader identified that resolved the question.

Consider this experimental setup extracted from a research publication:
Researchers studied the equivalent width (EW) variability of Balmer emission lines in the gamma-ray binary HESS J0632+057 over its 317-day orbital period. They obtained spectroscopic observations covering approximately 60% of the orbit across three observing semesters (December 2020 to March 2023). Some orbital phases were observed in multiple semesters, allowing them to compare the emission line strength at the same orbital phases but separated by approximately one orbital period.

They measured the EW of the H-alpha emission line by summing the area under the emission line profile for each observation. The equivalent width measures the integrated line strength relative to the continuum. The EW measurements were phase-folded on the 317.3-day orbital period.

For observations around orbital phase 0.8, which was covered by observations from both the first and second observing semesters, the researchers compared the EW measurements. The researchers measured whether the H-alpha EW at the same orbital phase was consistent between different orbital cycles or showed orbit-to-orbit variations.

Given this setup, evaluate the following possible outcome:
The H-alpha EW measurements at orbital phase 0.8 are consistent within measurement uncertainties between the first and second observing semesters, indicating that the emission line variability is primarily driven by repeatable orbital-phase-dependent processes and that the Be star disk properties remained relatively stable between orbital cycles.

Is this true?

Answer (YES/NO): NO